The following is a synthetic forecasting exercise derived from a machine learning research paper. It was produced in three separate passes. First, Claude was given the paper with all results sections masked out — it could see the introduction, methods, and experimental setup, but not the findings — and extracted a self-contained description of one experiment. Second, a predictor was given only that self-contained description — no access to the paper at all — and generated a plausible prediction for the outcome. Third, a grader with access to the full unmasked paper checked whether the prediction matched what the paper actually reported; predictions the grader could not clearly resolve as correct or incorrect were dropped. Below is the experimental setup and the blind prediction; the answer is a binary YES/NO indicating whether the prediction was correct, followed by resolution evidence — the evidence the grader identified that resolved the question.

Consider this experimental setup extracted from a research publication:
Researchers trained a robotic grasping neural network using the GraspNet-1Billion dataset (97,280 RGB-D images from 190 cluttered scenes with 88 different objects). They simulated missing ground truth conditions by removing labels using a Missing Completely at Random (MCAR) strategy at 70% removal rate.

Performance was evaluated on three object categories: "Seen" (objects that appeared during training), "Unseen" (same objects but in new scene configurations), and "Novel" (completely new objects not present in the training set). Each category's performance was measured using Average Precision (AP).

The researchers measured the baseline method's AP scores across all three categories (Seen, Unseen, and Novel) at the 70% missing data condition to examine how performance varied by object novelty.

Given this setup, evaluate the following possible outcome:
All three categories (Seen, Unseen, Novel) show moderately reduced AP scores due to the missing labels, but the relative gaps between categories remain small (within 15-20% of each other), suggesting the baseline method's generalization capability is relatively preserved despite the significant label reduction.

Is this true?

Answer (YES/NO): NO